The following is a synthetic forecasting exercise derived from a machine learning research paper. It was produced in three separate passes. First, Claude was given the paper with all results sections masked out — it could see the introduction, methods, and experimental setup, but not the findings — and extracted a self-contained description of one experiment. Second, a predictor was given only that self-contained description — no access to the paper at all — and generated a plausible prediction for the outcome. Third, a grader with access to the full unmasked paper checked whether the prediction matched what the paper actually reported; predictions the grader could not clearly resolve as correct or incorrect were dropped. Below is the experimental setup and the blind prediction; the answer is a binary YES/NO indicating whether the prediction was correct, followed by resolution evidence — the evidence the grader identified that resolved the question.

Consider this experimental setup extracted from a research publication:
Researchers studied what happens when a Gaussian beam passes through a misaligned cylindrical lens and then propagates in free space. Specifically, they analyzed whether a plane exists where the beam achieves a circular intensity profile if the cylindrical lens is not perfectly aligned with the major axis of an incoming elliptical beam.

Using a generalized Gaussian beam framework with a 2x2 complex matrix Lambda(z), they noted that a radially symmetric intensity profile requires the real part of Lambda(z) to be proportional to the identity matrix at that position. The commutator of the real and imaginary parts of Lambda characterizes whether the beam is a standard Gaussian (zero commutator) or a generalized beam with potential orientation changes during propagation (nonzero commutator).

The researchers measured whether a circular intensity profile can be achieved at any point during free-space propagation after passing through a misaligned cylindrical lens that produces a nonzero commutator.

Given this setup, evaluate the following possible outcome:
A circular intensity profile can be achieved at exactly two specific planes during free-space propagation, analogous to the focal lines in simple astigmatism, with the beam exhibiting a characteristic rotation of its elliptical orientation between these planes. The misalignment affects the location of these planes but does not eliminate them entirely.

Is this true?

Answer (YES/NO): NO